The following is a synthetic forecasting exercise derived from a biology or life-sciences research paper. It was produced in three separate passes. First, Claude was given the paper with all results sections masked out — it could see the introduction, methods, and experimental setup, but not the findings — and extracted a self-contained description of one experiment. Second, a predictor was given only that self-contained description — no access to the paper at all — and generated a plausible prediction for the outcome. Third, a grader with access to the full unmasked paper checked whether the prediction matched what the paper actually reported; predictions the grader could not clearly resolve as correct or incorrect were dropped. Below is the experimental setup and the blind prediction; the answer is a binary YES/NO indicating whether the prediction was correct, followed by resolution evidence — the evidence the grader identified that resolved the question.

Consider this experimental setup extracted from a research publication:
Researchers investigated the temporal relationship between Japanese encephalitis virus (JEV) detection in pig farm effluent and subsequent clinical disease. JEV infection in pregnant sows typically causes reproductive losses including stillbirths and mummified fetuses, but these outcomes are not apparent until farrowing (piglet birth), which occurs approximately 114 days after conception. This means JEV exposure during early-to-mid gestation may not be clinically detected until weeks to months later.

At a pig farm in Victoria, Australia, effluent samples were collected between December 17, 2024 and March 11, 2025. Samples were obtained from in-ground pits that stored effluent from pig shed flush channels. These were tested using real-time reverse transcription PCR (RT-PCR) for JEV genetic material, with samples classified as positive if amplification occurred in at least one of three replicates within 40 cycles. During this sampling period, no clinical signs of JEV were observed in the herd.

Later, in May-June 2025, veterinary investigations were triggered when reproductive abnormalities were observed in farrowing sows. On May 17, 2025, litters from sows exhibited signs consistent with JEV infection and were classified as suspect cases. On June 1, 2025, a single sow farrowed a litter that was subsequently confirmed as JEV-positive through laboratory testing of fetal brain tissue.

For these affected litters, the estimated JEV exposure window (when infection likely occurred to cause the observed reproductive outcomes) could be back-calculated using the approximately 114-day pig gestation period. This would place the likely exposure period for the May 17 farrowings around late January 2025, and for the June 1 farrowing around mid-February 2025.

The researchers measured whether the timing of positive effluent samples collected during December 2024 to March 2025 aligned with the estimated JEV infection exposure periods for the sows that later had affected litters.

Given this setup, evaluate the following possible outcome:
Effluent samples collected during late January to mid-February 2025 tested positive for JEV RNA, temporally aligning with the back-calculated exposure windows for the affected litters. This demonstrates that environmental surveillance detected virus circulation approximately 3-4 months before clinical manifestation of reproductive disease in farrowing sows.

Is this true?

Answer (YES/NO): NO